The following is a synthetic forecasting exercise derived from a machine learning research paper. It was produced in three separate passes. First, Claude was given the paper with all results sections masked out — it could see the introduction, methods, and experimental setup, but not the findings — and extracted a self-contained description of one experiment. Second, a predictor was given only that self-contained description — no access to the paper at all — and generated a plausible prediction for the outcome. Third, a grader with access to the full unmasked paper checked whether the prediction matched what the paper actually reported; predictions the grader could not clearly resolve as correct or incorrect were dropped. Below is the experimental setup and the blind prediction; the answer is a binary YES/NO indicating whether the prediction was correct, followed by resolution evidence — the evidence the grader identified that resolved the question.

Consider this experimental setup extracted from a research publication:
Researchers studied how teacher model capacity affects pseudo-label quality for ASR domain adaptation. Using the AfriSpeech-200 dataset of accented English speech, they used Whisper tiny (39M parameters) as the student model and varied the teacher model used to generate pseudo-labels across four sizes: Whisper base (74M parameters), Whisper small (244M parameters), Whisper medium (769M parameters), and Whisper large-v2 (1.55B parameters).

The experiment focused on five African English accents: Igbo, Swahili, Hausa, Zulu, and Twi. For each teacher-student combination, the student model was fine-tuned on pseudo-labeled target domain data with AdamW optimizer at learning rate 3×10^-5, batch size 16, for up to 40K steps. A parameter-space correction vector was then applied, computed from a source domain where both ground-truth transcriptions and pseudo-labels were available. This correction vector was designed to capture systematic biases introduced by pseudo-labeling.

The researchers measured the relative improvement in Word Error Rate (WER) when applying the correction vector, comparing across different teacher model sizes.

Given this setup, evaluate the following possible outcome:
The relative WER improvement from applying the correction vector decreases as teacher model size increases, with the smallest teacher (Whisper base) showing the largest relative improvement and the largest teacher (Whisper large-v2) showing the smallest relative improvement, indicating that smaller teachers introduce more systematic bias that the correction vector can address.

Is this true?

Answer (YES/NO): NO